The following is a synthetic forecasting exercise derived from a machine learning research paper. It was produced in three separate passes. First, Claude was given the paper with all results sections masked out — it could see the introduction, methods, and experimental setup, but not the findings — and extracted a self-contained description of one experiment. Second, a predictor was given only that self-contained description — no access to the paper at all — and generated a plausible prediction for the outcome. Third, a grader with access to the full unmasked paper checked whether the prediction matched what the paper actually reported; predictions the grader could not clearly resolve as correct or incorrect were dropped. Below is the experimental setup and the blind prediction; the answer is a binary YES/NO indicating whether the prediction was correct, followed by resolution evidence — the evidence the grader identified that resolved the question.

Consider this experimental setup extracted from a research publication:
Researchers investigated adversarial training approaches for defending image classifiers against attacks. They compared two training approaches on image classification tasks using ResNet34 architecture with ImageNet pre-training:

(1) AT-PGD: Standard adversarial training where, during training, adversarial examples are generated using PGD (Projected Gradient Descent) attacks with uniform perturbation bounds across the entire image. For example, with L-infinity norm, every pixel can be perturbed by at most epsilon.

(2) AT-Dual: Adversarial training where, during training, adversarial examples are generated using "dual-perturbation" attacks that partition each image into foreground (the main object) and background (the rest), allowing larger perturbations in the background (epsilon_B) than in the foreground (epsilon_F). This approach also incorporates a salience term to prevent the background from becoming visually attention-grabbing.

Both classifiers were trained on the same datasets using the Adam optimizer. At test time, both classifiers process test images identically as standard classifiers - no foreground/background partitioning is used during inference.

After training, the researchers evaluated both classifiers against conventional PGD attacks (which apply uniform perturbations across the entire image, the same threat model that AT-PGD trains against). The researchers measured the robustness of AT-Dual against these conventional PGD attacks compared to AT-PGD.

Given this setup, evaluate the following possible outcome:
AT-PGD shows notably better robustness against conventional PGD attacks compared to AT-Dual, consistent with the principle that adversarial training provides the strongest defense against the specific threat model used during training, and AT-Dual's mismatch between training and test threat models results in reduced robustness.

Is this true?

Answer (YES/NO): NO